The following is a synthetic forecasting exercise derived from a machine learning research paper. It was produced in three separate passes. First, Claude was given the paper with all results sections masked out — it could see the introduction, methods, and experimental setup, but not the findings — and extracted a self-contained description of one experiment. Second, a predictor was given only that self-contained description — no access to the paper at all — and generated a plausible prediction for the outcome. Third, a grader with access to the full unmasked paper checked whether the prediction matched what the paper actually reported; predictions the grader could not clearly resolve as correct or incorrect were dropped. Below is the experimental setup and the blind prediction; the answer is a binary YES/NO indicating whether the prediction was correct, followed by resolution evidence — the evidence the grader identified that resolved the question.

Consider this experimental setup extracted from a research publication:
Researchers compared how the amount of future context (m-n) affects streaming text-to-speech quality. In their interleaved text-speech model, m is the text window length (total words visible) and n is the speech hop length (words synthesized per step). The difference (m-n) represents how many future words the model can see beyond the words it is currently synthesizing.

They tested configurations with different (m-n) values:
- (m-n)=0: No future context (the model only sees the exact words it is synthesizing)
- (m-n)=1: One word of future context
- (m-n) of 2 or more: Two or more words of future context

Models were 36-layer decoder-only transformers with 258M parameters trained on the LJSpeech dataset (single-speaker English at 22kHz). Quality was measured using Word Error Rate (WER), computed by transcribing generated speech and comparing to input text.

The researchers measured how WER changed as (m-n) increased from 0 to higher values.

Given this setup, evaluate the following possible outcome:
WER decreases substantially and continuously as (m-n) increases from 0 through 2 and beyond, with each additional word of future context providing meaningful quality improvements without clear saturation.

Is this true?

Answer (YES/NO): NO